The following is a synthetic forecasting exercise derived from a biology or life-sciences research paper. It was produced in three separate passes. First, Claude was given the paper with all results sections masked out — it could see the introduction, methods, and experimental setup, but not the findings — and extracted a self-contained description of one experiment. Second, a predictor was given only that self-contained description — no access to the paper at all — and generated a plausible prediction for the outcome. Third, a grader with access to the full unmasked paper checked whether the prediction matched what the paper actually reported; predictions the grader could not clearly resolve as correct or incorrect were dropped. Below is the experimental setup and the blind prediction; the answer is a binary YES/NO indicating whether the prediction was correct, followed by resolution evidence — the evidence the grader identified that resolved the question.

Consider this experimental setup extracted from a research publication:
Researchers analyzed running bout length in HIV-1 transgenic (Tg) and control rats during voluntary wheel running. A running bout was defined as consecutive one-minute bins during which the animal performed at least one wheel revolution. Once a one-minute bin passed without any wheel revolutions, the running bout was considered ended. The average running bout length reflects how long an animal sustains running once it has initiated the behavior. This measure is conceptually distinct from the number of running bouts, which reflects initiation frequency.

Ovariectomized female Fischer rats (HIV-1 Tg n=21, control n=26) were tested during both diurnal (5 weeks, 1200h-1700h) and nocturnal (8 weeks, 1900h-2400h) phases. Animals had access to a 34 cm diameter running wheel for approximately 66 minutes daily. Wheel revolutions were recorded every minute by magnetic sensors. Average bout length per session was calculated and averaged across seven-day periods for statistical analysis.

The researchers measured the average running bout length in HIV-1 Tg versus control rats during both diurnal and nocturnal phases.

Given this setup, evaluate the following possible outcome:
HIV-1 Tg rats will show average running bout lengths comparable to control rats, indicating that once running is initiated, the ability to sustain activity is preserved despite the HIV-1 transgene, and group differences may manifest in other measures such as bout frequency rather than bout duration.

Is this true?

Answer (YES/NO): NO